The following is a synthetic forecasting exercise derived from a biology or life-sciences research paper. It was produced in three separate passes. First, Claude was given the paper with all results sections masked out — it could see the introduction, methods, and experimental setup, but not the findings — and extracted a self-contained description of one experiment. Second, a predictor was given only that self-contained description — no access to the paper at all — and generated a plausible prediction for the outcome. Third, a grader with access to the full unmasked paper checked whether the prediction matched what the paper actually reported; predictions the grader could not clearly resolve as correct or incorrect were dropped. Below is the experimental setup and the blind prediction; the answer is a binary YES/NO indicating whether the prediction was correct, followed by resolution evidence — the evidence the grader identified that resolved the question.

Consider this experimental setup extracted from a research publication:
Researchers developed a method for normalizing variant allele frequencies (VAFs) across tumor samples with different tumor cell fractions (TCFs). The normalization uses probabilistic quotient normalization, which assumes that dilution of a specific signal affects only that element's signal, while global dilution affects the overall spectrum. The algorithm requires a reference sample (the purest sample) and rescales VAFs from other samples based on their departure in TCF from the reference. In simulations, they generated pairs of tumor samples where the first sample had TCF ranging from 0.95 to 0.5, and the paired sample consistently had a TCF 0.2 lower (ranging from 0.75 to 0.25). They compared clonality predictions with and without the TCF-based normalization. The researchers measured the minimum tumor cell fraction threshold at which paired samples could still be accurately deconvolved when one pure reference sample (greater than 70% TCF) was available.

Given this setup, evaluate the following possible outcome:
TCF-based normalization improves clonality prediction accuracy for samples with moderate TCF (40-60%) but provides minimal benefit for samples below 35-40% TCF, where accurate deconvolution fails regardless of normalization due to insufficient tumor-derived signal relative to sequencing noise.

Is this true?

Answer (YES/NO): YES